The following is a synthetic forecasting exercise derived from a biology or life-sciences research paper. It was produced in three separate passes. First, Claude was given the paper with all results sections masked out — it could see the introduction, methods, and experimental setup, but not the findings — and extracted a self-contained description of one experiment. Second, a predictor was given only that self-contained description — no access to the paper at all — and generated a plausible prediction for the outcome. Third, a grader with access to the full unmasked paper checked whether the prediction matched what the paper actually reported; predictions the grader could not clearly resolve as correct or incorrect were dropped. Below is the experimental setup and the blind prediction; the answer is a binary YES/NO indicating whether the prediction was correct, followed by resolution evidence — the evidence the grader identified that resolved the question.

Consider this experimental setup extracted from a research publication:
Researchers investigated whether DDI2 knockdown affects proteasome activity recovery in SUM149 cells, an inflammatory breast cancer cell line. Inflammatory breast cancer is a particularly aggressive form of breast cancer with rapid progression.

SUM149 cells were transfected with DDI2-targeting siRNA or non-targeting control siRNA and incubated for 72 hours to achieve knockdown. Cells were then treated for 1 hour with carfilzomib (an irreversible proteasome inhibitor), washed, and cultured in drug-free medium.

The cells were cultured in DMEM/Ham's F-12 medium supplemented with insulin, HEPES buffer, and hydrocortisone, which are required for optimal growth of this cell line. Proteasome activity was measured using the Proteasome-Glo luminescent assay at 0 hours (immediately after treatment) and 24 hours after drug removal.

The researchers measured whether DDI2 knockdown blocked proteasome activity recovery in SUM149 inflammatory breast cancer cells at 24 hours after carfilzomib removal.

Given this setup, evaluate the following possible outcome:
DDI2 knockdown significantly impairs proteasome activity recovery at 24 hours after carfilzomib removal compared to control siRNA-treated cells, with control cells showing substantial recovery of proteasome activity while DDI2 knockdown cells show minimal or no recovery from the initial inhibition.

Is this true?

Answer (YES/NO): NO